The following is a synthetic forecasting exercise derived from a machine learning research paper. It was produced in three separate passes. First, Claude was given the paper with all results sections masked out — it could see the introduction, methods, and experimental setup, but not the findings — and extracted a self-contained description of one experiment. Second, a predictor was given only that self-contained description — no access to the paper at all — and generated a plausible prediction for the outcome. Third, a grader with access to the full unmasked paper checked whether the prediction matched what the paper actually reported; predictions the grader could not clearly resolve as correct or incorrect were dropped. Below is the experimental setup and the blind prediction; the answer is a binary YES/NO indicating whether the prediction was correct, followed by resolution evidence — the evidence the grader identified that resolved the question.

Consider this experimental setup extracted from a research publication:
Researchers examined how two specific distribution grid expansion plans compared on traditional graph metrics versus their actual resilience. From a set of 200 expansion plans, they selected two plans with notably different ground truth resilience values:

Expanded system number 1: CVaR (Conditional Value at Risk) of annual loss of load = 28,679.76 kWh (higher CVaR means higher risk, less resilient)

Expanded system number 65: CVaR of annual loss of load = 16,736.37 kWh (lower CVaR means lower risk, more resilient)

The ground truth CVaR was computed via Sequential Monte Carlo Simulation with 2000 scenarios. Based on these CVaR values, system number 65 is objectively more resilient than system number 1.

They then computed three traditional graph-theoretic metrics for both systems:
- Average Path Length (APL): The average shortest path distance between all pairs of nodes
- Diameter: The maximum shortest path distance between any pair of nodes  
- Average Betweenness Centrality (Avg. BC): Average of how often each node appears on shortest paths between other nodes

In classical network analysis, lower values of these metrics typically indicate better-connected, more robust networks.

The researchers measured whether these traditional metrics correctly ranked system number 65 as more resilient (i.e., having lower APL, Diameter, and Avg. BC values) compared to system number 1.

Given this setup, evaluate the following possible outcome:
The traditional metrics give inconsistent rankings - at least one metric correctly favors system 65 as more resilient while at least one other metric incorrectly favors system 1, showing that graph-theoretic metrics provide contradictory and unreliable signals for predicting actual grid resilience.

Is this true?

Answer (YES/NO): NO